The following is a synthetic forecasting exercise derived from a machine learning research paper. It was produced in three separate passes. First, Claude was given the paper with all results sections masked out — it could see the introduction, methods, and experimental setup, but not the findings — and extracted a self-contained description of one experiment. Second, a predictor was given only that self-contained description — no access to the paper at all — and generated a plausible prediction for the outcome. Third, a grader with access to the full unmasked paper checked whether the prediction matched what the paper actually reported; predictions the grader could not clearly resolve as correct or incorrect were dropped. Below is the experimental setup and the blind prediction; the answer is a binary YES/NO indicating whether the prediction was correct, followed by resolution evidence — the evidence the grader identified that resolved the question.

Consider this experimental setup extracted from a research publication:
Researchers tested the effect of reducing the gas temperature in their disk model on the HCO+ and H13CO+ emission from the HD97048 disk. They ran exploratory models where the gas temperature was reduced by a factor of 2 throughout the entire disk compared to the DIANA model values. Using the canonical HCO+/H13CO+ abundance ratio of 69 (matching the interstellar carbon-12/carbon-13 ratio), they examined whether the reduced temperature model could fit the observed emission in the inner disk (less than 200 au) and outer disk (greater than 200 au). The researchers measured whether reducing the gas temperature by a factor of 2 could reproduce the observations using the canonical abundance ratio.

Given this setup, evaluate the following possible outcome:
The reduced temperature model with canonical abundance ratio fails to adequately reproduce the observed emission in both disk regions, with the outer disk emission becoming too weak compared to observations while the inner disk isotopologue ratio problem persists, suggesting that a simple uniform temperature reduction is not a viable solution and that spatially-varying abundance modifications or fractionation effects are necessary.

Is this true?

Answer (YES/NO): NO